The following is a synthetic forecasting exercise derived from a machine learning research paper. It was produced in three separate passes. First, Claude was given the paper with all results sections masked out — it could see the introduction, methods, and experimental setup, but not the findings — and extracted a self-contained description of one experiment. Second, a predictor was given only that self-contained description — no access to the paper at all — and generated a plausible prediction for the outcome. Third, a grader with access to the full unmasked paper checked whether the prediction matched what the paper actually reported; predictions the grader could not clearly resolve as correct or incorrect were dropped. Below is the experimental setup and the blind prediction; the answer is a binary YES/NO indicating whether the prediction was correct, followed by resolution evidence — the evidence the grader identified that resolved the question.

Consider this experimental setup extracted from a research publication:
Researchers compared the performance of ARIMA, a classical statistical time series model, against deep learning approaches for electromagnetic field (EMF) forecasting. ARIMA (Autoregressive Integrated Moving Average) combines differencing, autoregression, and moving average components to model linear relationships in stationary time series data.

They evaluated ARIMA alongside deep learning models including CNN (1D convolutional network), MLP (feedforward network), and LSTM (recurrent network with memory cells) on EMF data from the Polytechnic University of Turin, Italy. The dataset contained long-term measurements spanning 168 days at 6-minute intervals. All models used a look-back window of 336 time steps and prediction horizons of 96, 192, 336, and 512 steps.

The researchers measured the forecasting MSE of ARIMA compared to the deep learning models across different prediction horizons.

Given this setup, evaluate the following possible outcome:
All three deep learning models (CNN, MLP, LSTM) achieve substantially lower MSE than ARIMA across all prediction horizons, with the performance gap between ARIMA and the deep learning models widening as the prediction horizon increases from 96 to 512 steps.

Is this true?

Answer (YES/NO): NO